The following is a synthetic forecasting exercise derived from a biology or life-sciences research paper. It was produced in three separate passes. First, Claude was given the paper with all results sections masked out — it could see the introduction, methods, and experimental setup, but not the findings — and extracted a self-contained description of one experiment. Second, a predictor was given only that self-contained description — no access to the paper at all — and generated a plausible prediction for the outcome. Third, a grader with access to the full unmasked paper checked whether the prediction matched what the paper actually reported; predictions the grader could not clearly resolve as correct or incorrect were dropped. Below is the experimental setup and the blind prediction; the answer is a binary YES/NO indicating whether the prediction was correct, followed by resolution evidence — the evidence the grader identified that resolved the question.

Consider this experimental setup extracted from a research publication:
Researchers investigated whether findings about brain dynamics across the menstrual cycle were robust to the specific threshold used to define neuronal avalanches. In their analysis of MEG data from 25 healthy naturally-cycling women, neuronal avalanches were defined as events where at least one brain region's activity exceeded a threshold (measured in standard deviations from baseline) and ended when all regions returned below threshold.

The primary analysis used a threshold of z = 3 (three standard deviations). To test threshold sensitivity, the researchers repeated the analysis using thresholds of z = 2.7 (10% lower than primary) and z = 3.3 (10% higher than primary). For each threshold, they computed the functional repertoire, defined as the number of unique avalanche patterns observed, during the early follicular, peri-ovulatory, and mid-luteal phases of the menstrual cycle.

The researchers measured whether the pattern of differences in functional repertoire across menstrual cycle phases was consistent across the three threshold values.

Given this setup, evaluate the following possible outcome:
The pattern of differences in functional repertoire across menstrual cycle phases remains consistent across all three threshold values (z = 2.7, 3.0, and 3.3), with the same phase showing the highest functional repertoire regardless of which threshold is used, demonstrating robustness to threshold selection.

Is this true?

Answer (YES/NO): YES